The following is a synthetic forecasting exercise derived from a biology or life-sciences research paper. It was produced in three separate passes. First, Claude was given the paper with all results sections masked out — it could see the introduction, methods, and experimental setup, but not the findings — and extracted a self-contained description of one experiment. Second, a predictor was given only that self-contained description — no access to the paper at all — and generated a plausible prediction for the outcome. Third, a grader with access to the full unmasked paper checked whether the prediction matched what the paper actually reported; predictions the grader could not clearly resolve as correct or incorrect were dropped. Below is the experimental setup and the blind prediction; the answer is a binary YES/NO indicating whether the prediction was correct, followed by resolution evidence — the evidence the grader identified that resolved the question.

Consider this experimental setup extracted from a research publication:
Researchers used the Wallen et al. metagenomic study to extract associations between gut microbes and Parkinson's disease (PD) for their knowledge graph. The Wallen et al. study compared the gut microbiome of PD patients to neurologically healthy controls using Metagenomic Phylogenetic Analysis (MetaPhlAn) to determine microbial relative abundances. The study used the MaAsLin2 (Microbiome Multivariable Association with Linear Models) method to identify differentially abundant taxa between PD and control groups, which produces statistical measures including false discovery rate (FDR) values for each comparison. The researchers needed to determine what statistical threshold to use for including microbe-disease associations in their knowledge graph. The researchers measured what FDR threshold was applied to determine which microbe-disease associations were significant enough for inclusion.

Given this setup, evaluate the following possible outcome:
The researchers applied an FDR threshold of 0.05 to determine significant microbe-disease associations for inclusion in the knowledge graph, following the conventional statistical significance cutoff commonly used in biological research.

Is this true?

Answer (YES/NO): YES